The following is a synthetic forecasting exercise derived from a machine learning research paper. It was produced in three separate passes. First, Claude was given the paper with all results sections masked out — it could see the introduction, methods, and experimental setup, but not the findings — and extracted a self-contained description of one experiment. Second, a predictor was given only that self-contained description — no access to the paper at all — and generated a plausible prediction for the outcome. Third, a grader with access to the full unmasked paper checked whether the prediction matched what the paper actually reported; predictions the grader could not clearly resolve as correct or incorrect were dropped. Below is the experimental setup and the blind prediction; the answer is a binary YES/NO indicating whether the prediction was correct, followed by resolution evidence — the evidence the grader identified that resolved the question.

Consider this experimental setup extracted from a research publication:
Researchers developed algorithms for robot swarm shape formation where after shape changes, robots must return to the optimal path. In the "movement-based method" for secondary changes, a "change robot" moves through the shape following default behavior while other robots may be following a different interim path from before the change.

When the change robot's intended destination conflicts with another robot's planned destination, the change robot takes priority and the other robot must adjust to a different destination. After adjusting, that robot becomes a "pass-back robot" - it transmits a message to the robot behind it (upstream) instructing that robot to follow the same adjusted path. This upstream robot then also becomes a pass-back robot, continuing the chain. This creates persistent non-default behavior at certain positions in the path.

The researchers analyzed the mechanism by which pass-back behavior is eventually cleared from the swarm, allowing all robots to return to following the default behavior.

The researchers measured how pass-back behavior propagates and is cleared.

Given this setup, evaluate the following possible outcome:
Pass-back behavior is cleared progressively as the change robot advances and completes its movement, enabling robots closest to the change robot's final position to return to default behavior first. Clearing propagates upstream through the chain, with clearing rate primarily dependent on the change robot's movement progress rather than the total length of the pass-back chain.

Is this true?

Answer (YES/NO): NO